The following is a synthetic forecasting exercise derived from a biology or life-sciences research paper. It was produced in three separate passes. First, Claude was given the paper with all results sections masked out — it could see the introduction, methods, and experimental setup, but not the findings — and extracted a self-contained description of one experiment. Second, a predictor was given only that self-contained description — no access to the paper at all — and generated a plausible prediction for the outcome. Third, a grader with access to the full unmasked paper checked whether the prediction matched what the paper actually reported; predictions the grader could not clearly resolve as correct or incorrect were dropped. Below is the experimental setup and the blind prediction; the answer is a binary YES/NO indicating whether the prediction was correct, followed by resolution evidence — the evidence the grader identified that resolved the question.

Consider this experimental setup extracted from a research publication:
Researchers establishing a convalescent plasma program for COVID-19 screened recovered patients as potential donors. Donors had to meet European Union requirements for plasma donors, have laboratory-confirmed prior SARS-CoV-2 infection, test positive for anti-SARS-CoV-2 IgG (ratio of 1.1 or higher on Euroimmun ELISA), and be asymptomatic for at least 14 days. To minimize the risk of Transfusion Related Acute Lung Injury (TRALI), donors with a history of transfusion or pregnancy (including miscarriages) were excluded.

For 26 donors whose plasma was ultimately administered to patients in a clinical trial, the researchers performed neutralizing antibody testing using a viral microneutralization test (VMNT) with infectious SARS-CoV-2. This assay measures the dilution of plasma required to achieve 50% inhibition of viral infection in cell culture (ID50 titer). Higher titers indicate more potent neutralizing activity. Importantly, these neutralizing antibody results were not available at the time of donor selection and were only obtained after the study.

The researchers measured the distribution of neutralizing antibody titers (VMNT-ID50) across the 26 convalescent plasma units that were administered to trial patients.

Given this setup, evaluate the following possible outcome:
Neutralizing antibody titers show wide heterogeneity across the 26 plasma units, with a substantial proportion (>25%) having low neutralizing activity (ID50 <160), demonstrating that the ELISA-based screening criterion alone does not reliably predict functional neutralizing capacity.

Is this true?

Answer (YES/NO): NO